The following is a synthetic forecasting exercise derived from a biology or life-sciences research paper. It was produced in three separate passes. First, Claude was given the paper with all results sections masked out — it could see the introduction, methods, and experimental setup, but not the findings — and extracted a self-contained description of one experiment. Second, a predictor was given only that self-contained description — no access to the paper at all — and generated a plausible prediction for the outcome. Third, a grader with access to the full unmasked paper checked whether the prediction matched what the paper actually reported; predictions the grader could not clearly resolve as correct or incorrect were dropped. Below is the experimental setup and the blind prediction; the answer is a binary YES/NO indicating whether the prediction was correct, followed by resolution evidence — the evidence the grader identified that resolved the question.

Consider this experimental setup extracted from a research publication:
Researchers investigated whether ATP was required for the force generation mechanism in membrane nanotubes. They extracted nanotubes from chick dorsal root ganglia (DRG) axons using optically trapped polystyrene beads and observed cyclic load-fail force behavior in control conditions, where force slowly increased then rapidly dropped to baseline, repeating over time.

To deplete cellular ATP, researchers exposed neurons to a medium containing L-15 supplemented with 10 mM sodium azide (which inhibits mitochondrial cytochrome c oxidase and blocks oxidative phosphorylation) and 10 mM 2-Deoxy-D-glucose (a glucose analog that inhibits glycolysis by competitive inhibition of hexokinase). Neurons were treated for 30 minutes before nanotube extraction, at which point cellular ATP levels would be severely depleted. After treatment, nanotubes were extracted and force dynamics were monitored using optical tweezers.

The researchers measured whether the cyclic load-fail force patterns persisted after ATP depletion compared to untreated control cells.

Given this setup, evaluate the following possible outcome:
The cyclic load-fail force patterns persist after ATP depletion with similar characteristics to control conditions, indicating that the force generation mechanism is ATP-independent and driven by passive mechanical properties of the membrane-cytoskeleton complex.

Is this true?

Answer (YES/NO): NO